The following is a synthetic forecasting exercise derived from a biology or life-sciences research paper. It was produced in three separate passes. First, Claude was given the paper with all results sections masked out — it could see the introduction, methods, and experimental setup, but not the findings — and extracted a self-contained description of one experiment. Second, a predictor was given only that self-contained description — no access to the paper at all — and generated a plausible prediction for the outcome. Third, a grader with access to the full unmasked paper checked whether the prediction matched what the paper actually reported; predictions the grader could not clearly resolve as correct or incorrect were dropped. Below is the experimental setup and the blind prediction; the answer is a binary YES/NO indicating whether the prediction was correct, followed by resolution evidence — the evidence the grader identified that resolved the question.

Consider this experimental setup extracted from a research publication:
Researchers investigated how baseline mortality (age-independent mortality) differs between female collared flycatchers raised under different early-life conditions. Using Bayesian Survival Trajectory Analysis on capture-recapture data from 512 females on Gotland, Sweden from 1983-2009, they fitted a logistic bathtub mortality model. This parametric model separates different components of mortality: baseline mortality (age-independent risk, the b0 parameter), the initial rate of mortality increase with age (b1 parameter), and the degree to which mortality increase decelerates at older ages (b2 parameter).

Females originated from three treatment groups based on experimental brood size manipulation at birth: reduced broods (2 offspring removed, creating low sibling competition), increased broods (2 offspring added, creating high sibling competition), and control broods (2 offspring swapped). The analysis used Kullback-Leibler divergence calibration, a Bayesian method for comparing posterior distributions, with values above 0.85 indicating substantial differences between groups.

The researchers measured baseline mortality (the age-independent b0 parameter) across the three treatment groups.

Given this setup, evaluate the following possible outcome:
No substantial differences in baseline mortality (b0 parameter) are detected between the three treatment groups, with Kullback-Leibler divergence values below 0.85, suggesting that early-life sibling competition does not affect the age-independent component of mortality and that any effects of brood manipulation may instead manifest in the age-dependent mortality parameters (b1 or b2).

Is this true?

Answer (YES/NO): YES